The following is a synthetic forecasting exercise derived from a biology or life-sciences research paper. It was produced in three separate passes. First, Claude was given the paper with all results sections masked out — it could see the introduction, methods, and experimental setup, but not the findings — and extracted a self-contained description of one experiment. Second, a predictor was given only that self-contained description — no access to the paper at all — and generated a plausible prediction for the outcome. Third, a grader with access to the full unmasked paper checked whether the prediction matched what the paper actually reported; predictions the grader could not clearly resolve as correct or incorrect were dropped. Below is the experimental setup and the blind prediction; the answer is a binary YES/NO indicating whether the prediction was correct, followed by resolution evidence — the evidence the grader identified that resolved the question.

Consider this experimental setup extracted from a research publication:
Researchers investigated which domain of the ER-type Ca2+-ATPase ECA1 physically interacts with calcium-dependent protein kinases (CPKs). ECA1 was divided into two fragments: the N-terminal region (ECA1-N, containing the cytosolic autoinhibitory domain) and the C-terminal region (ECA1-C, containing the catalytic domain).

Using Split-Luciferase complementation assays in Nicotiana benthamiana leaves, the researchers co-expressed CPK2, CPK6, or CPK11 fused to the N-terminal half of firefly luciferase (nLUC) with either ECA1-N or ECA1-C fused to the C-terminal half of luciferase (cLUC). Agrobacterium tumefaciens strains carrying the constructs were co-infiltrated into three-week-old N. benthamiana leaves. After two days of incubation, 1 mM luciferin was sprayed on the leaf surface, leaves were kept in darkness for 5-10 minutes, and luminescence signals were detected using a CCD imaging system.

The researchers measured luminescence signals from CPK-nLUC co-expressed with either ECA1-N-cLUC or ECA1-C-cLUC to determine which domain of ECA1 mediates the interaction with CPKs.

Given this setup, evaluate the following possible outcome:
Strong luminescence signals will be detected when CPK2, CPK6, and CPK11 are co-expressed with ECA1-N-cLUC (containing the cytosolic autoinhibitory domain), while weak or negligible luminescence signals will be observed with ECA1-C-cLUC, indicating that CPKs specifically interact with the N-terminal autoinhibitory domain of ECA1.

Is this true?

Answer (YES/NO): YES